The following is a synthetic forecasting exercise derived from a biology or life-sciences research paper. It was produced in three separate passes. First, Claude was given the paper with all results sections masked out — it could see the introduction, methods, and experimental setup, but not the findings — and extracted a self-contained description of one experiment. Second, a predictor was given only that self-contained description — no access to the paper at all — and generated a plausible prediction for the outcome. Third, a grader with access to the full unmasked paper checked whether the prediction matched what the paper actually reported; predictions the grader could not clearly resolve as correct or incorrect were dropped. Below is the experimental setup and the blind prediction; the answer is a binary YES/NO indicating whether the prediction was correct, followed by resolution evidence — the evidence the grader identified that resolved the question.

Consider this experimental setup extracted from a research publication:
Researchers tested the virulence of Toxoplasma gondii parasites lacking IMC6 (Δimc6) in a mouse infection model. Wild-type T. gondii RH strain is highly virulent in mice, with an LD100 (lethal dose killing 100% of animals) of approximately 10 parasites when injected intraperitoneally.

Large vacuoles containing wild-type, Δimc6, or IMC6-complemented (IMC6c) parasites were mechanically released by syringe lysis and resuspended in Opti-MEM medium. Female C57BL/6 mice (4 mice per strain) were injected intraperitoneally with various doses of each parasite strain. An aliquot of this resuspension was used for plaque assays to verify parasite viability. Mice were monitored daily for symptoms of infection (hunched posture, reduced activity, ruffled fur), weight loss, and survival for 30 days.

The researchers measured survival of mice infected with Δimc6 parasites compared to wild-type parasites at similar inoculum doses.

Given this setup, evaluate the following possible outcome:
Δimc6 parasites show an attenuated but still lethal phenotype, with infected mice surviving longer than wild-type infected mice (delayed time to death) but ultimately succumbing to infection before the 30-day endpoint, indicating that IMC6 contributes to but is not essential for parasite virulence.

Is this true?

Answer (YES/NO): NO